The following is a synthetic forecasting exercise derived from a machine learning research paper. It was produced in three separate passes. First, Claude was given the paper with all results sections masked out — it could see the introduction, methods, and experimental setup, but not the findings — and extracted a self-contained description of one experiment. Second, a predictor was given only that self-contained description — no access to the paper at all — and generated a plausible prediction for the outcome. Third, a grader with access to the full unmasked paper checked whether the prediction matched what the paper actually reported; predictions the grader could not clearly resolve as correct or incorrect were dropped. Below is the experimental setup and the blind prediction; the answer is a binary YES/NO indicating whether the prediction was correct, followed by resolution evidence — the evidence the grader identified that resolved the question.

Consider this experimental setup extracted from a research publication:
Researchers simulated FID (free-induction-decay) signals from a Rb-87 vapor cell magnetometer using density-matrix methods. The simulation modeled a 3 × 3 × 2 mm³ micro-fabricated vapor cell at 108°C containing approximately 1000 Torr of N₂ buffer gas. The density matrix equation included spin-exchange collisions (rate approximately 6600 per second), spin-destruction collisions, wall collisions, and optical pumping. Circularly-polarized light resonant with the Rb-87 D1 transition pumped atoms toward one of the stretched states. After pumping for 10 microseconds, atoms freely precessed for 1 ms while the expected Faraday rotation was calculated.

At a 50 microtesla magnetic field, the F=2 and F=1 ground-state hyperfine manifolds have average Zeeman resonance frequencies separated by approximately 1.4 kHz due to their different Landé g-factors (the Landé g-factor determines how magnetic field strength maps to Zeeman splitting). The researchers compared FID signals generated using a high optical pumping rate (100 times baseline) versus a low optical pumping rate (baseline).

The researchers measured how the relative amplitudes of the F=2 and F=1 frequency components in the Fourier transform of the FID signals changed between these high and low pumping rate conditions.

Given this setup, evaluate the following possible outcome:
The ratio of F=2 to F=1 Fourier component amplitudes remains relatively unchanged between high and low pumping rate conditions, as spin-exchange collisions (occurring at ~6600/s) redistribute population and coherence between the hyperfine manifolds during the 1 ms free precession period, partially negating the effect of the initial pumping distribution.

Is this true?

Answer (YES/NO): NO